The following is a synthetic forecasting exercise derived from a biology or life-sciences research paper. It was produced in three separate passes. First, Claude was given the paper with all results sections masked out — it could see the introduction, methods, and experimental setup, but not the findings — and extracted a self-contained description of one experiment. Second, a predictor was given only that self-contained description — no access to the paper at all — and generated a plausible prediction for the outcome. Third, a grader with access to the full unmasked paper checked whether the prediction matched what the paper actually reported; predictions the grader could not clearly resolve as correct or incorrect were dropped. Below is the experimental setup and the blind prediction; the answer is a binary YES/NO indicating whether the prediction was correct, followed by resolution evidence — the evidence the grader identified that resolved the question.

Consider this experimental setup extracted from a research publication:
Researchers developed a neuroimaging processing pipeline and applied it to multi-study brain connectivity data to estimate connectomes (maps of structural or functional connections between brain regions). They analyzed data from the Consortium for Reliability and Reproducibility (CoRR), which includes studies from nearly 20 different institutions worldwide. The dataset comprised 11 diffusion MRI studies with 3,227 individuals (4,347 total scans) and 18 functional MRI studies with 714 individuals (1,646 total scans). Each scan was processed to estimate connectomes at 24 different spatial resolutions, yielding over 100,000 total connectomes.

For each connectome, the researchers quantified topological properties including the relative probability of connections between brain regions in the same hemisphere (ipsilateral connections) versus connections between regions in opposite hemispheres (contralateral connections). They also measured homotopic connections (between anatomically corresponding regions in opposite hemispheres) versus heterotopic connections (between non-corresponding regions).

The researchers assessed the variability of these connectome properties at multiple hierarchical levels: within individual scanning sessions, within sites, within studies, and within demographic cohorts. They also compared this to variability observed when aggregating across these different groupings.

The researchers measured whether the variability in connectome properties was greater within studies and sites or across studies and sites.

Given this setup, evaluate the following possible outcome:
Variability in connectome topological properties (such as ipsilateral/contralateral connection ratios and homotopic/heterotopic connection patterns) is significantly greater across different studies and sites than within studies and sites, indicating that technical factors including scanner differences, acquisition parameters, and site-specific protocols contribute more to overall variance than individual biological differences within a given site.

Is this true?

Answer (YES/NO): YES